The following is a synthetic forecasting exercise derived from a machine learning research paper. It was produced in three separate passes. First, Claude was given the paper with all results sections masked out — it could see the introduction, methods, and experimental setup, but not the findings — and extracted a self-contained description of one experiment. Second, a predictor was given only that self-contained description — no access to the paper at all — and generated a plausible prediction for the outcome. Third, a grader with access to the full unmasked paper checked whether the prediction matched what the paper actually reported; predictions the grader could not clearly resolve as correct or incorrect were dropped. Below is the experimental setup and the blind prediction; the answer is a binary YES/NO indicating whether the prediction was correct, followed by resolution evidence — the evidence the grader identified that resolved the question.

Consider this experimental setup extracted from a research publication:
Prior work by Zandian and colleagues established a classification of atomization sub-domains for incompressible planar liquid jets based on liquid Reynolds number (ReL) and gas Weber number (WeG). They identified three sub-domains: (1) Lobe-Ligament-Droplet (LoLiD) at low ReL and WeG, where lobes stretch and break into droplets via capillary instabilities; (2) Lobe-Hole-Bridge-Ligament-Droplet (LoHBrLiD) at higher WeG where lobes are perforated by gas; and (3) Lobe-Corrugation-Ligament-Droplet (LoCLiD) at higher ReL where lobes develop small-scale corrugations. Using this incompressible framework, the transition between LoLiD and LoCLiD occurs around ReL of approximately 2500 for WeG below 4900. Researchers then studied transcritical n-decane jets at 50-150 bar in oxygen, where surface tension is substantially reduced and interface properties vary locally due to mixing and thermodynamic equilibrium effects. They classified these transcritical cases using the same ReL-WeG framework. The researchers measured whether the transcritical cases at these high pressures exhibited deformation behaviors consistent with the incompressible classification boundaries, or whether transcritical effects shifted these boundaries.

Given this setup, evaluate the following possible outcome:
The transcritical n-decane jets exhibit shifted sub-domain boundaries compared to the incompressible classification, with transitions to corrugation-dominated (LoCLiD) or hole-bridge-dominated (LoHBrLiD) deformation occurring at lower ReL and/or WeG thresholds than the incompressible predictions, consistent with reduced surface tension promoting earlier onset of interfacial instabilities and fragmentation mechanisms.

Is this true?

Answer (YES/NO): YES